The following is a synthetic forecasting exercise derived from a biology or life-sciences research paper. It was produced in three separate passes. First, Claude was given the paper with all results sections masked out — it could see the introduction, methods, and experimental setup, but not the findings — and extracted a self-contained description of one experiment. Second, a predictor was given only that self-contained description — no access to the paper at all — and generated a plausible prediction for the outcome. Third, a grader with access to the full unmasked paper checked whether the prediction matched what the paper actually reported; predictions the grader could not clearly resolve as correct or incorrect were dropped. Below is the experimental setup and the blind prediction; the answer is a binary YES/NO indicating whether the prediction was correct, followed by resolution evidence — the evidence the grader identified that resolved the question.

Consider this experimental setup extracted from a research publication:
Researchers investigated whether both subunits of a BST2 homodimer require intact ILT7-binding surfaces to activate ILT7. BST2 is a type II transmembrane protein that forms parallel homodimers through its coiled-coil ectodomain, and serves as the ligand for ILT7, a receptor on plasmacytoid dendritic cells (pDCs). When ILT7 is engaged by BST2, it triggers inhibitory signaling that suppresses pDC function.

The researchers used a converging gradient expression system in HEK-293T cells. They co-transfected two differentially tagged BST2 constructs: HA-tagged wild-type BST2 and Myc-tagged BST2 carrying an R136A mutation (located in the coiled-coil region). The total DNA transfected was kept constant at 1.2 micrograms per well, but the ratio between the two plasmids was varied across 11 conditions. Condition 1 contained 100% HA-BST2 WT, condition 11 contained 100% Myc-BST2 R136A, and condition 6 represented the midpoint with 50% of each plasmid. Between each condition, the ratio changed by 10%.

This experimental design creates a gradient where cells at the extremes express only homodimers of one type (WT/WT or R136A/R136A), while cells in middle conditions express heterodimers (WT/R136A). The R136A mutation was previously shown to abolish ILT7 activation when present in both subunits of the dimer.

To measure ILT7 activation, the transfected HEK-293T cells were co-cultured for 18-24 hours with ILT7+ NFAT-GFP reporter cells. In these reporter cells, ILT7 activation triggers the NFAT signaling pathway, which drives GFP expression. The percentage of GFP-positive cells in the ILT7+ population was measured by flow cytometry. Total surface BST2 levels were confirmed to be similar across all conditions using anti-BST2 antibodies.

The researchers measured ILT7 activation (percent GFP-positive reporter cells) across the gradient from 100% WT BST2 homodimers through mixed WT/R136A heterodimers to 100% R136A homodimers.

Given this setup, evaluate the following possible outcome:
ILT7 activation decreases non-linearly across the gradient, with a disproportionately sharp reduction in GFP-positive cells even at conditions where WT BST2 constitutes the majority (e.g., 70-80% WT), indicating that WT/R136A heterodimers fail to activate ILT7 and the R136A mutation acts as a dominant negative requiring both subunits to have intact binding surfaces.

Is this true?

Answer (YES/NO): YES